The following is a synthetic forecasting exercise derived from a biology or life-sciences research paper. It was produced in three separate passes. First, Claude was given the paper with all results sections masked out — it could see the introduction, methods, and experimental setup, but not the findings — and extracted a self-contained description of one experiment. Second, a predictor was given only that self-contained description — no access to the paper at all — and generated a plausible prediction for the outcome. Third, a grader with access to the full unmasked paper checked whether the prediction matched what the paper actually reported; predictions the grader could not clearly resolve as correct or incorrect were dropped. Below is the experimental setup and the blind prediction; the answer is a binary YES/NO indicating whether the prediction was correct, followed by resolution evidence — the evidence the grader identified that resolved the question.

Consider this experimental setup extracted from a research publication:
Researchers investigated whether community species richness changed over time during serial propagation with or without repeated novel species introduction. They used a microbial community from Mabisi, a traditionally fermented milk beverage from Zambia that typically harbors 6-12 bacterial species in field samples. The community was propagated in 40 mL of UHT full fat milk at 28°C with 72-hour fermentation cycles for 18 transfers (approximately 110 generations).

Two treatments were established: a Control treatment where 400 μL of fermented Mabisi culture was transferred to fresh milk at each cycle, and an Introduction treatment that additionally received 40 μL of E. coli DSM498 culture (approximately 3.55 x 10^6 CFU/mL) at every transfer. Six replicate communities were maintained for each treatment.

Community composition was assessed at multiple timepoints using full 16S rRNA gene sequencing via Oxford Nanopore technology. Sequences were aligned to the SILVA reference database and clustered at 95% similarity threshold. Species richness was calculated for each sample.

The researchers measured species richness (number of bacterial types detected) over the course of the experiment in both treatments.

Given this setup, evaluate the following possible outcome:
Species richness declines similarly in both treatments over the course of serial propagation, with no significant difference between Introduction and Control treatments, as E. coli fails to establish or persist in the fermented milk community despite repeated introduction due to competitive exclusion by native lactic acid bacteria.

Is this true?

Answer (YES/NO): NO